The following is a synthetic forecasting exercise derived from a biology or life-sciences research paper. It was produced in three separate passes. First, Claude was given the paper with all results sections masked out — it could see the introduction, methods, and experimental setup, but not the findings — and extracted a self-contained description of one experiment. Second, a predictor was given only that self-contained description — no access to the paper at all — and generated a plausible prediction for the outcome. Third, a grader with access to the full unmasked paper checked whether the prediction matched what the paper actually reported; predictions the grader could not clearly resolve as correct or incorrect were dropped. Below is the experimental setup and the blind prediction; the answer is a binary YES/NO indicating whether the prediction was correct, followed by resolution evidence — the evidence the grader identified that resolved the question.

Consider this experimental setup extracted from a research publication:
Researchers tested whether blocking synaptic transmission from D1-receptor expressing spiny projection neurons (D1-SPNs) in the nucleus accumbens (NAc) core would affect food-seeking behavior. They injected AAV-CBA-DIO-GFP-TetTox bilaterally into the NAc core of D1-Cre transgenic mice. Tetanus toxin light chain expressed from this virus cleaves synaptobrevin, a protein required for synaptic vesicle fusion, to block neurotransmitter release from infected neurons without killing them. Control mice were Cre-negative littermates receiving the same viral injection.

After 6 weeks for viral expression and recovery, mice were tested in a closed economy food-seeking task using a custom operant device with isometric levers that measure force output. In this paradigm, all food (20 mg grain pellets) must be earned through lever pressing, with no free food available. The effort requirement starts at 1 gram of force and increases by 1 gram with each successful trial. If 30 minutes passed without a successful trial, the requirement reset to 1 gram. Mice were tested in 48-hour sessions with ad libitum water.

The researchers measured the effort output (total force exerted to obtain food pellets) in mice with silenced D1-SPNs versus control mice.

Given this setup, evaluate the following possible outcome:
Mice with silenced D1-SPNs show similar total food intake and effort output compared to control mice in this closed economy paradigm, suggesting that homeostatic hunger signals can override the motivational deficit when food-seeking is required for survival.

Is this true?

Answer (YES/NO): NO